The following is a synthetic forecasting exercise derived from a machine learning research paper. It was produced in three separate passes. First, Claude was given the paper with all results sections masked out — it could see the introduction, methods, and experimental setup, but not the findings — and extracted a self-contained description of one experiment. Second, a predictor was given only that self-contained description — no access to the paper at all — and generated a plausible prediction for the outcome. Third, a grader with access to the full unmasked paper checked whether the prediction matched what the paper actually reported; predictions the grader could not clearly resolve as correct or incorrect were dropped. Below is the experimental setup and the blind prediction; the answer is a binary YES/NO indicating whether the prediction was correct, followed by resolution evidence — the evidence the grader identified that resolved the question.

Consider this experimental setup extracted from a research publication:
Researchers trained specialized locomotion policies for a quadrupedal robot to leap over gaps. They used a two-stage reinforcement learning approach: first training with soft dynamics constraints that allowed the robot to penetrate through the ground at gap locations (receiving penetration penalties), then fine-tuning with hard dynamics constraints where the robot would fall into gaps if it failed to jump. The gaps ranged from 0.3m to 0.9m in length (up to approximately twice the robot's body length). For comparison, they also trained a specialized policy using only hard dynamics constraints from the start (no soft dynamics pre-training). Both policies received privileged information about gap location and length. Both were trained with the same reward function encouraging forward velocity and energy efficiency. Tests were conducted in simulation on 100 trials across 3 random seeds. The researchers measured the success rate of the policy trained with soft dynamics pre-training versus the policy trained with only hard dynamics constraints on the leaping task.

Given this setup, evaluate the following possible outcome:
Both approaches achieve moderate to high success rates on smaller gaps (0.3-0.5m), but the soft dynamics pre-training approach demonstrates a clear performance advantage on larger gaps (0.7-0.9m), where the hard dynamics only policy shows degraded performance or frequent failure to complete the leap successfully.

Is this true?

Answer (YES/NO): NO